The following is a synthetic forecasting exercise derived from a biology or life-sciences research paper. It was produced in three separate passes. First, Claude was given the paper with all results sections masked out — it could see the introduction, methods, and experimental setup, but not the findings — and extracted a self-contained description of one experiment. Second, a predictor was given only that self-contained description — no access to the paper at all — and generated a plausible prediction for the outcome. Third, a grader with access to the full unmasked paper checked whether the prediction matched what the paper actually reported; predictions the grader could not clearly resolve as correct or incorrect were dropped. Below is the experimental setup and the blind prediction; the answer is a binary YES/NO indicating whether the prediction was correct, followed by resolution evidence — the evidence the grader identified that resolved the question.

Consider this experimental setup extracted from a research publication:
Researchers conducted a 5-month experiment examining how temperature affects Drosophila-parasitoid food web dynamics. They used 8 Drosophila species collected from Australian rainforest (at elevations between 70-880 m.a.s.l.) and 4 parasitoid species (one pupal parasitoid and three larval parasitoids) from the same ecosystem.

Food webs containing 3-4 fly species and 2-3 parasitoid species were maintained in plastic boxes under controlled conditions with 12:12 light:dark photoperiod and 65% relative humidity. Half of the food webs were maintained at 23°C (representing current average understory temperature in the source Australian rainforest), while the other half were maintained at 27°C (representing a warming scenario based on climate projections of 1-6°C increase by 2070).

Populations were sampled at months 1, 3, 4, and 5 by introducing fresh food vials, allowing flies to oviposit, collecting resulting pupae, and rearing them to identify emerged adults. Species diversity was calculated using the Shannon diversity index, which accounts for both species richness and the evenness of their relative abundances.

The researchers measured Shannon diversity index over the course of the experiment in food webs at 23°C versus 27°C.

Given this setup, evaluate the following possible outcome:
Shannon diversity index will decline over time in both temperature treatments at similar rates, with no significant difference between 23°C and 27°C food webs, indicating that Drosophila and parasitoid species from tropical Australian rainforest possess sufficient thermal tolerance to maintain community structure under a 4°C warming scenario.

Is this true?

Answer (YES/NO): NO